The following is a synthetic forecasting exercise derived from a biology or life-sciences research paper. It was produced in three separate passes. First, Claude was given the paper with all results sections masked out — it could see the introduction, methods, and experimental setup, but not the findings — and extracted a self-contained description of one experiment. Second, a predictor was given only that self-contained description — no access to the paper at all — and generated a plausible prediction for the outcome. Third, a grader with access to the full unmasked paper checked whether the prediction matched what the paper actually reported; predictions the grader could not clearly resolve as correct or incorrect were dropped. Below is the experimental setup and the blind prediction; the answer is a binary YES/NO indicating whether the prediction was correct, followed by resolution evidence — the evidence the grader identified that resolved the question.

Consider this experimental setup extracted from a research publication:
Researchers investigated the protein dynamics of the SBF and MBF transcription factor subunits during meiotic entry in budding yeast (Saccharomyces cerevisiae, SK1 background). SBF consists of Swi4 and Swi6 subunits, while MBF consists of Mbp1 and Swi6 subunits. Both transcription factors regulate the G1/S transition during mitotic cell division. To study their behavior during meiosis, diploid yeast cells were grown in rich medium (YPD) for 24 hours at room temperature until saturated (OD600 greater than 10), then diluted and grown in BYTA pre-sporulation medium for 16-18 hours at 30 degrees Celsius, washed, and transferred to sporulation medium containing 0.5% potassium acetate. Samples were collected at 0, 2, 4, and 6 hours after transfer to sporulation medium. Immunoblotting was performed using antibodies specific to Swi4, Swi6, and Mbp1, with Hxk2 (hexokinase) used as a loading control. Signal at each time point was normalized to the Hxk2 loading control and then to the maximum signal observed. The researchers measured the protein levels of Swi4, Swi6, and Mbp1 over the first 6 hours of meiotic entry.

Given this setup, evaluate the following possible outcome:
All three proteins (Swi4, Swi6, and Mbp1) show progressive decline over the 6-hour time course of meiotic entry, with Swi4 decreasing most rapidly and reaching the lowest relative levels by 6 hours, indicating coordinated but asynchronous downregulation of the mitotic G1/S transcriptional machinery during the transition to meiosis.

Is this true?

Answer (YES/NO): NO